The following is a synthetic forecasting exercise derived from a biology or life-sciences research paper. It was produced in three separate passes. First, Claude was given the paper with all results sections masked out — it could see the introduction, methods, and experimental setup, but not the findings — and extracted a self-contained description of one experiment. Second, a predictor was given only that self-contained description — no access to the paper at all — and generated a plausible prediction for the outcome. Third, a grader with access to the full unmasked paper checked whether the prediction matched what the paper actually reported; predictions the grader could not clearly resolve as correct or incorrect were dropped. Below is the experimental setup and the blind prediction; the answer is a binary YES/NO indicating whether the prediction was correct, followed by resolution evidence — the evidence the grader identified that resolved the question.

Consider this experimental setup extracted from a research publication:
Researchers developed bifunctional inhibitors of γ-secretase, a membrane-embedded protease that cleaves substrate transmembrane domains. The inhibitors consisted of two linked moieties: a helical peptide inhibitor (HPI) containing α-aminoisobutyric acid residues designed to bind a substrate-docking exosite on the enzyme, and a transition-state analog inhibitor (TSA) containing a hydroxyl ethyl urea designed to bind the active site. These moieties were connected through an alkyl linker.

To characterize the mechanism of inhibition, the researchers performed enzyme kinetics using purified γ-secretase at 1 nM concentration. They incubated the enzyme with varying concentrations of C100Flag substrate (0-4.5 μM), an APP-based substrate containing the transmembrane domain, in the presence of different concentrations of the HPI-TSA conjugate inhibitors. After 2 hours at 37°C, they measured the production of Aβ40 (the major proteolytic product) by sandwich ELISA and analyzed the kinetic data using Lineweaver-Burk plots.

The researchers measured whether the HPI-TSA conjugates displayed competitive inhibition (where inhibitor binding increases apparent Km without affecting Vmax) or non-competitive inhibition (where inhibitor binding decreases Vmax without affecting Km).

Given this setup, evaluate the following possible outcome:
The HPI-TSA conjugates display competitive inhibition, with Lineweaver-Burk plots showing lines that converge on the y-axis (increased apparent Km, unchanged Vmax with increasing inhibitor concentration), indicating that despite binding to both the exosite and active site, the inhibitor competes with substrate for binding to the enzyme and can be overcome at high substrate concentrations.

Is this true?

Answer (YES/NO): NO